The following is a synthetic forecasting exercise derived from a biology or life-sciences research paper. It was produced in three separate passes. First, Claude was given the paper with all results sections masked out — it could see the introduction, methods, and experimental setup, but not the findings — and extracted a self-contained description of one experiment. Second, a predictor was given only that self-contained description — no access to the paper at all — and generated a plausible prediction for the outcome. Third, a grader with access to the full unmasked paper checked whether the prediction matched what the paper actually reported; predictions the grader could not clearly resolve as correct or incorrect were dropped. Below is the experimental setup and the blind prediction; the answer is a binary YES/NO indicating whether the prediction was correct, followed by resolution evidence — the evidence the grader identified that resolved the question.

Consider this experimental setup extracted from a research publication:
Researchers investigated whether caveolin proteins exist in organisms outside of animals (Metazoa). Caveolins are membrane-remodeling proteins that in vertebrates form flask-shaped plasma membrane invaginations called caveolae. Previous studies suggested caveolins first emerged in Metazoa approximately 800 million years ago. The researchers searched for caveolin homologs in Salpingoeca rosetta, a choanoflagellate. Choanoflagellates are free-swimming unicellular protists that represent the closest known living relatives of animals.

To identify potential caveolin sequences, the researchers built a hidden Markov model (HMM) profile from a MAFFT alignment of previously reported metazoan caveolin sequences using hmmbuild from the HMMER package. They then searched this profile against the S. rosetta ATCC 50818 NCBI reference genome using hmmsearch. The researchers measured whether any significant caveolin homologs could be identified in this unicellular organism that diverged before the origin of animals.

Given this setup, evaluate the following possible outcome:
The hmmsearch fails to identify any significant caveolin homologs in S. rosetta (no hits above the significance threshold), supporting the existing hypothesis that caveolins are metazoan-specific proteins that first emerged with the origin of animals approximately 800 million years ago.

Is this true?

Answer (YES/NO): NO